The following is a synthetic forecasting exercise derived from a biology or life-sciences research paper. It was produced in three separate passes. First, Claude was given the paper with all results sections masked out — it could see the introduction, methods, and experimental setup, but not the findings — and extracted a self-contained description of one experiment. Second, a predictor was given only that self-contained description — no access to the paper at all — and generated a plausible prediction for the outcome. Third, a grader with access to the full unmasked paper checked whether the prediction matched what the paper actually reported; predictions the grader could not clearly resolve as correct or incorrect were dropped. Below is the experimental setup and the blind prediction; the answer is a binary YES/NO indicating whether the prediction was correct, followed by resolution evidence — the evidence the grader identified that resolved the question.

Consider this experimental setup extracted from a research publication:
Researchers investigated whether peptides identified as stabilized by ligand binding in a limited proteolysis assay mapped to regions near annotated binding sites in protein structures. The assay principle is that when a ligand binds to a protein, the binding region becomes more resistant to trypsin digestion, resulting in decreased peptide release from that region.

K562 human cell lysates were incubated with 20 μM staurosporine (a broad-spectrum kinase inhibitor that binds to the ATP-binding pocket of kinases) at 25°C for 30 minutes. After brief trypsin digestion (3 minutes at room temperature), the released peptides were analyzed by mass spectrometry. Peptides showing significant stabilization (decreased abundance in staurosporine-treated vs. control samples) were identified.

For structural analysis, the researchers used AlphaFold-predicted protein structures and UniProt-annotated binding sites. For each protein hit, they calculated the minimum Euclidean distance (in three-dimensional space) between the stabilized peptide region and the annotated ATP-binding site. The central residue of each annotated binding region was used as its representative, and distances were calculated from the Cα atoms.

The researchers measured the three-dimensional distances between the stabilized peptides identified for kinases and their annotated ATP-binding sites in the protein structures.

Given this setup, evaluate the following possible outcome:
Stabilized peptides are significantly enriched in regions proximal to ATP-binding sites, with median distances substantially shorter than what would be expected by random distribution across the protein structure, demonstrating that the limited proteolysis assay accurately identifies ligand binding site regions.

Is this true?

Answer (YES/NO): YES